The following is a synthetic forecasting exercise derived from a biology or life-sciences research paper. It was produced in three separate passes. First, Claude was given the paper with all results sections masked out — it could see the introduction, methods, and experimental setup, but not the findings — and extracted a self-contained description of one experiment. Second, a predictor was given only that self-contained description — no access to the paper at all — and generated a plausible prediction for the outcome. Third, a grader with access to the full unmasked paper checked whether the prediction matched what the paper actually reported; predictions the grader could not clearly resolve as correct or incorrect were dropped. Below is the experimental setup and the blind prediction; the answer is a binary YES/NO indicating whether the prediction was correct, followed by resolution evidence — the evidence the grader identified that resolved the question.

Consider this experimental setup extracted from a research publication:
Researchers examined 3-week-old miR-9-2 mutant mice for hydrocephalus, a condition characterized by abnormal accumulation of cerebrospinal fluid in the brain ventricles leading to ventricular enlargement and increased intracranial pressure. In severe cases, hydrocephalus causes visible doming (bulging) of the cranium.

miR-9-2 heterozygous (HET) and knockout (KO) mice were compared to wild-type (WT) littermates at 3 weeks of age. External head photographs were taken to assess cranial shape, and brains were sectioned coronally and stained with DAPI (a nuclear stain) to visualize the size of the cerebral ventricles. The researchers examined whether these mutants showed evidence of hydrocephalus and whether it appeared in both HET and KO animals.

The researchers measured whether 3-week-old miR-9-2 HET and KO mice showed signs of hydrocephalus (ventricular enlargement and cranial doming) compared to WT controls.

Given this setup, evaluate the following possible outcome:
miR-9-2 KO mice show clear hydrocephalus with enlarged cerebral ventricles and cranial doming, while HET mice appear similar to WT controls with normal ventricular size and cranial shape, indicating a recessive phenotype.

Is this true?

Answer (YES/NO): NO